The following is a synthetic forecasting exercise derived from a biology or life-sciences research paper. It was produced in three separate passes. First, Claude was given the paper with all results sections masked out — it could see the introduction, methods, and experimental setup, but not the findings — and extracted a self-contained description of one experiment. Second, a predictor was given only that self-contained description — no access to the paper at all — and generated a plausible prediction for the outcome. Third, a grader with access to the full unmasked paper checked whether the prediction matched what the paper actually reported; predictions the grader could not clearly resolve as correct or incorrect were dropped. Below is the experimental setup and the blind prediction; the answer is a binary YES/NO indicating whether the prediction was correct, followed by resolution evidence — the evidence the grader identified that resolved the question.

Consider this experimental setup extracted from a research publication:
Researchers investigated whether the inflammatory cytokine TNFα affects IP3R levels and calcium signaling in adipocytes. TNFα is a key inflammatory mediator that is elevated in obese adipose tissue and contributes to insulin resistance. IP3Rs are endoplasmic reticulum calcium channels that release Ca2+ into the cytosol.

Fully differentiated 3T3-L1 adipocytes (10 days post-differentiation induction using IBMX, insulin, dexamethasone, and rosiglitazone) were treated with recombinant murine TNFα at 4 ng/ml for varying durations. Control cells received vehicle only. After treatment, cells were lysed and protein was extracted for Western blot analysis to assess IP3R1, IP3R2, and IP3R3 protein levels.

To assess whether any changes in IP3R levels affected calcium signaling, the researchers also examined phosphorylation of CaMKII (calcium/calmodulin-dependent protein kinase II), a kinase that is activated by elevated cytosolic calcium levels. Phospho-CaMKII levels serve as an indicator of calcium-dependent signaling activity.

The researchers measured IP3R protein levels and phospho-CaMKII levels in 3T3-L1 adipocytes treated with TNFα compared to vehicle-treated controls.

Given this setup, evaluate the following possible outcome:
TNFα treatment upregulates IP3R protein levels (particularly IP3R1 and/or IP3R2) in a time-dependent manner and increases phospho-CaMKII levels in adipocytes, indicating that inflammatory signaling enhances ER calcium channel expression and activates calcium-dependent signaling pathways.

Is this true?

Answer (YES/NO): NO